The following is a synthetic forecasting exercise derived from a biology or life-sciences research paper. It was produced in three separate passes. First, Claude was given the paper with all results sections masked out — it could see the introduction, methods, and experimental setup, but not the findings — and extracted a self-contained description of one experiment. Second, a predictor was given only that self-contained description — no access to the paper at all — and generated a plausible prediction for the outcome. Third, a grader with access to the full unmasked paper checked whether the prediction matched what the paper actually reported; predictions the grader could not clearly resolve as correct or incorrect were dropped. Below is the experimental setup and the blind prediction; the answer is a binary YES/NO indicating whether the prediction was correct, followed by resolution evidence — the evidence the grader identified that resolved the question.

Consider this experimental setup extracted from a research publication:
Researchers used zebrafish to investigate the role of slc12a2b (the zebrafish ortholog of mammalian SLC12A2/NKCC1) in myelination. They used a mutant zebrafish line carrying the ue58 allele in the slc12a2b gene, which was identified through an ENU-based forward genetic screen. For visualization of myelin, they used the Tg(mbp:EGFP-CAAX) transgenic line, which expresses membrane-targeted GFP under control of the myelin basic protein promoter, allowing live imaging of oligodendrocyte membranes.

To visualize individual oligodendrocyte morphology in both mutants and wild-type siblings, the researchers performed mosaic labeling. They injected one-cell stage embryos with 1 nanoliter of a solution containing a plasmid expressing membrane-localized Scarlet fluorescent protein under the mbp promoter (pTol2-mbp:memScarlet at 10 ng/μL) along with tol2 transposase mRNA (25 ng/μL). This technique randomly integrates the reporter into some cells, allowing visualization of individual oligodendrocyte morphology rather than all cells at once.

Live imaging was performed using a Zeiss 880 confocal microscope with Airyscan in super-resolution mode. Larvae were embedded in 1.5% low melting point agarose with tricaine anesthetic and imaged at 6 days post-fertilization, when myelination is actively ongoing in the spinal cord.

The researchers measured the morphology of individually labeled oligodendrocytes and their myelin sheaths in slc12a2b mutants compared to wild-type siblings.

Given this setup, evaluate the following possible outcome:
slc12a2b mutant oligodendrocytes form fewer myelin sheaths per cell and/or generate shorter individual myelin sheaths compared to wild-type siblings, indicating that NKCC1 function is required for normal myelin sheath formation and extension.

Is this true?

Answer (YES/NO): NO